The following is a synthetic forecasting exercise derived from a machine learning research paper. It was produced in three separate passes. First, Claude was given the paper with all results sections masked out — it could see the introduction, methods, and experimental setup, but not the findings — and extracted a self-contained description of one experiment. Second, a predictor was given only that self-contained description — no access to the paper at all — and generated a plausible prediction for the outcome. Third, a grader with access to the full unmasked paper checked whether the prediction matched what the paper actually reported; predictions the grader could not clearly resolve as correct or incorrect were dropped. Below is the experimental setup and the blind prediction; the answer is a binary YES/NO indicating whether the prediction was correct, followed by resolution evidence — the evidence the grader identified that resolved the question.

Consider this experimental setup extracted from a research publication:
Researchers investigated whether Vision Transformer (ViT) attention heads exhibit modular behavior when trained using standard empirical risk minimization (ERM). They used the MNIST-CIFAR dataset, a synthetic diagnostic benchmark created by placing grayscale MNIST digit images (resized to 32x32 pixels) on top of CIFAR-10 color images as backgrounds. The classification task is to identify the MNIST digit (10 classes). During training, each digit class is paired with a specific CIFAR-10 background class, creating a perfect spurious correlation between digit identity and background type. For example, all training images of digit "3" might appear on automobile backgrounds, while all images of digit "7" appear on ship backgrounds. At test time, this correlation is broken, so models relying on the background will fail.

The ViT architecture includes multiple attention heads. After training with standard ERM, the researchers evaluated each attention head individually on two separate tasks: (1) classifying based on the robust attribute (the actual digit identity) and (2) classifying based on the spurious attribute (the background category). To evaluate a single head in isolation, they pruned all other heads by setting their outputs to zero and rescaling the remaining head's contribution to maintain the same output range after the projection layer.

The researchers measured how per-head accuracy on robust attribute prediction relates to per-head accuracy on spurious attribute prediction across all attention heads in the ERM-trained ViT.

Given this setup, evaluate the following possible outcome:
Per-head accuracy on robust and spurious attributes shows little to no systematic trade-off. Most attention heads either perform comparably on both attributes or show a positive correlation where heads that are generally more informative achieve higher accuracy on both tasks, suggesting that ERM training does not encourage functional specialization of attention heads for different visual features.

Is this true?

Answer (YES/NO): NO